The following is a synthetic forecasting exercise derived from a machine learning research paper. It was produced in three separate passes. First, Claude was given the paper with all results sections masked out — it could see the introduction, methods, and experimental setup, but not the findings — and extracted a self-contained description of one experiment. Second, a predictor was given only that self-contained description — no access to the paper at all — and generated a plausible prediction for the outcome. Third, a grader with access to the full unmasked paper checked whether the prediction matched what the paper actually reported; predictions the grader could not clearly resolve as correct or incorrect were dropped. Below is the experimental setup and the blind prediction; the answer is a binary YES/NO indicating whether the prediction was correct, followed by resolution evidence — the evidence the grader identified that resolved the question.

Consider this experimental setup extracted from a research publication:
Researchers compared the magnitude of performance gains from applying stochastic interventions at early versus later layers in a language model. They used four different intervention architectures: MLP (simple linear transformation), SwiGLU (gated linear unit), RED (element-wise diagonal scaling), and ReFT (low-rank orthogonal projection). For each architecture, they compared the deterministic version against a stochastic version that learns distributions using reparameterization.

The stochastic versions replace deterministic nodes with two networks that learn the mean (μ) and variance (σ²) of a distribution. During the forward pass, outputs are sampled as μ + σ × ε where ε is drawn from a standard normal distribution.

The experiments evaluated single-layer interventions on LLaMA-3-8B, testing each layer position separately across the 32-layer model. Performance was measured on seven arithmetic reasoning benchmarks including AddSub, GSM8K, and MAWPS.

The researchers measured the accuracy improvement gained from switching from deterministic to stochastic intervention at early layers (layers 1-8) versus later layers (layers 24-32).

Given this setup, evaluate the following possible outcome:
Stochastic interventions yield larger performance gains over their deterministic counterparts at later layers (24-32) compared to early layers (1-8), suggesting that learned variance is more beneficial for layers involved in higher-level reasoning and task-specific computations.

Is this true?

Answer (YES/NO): NO